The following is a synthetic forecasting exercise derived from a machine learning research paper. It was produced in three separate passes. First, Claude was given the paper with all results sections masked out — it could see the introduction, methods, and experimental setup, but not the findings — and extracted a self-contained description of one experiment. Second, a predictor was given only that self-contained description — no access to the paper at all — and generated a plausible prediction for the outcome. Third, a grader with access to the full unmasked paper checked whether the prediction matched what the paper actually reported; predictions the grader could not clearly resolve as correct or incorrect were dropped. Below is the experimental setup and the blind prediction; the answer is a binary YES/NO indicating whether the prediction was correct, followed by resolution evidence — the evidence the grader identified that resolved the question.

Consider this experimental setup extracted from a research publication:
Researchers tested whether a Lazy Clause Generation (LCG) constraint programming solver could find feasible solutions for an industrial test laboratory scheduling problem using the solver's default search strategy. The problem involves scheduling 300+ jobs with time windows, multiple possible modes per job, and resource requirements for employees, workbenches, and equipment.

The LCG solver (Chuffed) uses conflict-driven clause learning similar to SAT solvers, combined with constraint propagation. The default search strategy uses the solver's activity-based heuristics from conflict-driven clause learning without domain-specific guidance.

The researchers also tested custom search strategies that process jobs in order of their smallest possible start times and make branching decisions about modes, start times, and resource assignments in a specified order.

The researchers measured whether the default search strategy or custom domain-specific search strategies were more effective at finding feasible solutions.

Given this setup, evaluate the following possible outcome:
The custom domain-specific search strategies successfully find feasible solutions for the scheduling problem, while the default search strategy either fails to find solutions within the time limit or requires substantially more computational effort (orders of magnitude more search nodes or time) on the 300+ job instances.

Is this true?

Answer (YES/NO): YES